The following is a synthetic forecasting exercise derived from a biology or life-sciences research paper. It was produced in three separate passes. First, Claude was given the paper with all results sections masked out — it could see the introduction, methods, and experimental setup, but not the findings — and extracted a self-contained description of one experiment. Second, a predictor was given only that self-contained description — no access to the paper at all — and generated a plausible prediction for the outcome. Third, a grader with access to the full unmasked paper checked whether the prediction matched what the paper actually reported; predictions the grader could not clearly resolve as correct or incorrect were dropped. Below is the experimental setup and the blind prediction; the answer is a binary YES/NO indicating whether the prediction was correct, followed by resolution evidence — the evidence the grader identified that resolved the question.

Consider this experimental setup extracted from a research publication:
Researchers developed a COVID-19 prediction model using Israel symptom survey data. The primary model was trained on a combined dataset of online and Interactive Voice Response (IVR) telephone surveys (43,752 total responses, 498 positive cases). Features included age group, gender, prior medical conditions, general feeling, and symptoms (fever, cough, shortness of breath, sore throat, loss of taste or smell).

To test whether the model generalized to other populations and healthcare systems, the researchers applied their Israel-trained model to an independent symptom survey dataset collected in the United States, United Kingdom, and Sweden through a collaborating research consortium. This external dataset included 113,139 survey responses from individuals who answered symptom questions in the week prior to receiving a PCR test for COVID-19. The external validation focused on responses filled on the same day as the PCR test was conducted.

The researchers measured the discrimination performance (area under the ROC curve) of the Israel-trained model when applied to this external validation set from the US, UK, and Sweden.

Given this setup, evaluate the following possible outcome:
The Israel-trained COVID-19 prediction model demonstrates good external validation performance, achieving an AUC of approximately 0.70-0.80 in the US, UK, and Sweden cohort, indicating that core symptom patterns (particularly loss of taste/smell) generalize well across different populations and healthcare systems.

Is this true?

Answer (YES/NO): YES